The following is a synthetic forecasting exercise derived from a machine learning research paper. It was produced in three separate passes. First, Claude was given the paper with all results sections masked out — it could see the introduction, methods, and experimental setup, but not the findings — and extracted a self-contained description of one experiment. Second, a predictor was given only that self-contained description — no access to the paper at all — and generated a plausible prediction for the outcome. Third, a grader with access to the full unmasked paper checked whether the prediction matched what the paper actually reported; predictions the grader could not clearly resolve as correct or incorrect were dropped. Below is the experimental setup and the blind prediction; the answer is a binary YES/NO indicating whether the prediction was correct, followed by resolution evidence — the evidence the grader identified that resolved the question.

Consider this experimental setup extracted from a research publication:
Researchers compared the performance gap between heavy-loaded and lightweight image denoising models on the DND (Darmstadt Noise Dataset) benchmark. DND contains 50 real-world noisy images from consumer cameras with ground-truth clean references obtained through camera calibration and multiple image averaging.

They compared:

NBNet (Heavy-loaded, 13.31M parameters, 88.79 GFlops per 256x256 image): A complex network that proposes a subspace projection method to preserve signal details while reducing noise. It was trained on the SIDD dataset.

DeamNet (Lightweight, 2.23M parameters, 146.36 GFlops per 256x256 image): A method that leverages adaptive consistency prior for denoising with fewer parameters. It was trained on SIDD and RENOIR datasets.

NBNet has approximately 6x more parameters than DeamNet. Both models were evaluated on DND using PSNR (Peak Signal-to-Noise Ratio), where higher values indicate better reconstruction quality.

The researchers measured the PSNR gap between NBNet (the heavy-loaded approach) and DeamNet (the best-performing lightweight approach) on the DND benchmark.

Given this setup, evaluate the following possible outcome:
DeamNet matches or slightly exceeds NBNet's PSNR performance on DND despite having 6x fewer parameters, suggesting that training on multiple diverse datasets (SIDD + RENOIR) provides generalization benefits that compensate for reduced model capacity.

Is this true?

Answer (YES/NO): NO